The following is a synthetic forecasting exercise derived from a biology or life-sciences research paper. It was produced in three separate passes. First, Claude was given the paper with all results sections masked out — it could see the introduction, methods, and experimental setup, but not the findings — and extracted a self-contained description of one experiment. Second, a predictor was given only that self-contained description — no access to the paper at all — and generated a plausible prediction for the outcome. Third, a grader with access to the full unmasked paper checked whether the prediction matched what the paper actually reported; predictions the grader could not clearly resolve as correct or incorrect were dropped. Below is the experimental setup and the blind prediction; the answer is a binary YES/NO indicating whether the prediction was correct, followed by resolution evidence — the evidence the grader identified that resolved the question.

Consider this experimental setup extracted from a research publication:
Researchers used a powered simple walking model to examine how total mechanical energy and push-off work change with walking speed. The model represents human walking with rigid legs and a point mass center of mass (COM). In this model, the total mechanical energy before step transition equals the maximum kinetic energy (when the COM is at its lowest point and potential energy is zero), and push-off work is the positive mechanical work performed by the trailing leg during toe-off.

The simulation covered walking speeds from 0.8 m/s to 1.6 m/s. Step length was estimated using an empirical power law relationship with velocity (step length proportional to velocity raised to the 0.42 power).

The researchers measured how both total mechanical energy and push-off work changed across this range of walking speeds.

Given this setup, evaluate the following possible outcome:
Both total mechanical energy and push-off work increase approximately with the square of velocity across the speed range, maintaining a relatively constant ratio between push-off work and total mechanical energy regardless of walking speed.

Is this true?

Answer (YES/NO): NO